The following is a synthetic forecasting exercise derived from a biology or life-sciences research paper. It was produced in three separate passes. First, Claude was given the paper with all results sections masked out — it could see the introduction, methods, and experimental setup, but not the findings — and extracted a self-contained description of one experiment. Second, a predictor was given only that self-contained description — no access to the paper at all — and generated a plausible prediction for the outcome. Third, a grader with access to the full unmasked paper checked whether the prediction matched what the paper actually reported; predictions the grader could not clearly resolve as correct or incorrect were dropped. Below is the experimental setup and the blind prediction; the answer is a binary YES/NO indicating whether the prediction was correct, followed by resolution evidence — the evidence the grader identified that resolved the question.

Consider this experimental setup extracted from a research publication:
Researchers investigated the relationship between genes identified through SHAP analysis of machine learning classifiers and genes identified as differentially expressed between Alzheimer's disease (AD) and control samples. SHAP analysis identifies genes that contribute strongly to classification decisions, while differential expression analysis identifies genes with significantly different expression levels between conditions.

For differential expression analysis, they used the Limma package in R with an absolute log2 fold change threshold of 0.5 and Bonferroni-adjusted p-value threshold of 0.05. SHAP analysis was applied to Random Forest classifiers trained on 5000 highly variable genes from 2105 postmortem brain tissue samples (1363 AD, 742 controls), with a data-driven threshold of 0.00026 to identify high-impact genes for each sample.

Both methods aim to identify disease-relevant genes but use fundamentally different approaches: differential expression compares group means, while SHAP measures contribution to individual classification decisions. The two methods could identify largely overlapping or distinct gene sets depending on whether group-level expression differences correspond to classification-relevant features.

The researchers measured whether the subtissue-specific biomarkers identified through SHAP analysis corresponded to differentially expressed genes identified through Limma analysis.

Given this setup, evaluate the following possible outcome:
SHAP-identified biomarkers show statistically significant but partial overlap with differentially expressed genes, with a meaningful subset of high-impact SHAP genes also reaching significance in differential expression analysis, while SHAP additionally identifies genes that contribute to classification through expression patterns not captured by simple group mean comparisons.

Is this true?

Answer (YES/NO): YES